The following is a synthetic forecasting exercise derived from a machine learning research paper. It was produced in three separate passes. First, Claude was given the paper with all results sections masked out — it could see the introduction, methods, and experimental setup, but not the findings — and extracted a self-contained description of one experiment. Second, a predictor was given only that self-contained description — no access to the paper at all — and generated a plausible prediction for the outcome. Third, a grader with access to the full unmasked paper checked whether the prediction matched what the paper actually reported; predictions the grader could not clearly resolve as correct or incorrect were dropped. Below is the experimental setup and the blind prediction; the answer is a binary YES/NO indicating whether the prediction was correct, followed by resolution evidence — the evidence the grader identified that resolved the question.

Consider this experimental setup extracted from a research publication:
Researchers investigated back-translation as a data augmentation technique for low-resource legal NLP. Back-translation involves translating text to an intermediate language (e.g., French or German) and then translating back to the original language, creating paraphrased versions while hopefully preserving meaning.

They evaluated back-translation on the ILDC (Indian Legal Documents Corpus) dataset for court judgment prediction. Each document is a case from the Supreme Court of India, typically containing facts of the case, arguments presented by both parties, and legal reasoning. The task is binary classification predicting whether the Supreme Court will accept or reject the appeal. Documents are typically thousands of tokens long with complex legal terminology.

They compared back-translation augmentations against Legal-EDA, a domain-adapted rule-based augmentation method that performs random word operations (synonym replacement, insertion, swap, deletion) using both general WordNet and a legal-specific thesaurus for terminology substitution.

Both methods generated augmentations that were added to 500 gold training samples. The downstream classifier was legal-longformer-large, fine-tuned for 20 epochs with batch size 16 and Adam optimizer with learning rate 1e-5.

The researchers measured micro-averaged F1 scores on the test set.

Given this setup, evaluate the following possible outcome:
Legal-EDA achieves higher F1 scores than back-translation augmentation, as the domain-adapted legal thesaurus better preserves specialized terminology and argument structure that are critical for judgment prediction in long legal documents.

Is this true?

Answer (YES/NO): YES